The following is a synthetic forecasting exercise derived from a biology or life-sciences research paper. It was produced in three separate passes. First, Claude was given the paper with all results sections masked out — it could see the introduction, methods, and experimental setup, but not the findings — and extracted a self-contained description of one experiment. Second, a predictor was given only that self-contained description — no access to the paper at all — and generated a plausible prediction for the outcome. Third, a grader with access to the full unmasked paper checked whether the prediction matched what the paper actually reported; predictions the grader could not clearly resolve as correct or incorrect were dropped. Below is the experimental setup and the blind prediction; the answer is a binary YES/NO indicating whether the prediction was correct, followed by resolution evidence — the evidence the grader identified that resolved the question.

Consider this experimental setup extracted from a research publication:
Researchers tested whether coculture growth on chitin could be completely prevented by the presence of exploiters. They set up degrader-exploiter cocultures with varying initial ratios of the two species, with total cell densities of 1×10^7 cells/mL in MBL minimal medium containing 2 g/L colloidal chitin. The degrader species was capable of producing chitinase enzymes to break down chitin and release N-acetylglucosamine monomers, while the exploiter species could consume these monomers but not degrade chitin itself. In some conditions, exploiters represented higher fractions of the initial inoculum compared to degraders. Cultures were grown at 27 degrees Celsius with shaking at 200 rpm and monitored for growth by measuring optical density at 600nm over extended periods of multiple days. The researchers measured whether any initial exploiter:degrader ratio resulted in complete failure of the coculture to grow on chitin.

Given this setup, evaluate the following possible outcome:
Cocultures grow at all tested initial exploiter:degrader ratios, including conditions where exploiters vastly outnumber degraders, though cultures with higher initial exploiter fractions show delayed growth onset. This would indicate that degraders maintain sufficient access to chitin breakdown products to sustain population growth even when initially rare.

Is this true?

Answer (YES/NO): NO